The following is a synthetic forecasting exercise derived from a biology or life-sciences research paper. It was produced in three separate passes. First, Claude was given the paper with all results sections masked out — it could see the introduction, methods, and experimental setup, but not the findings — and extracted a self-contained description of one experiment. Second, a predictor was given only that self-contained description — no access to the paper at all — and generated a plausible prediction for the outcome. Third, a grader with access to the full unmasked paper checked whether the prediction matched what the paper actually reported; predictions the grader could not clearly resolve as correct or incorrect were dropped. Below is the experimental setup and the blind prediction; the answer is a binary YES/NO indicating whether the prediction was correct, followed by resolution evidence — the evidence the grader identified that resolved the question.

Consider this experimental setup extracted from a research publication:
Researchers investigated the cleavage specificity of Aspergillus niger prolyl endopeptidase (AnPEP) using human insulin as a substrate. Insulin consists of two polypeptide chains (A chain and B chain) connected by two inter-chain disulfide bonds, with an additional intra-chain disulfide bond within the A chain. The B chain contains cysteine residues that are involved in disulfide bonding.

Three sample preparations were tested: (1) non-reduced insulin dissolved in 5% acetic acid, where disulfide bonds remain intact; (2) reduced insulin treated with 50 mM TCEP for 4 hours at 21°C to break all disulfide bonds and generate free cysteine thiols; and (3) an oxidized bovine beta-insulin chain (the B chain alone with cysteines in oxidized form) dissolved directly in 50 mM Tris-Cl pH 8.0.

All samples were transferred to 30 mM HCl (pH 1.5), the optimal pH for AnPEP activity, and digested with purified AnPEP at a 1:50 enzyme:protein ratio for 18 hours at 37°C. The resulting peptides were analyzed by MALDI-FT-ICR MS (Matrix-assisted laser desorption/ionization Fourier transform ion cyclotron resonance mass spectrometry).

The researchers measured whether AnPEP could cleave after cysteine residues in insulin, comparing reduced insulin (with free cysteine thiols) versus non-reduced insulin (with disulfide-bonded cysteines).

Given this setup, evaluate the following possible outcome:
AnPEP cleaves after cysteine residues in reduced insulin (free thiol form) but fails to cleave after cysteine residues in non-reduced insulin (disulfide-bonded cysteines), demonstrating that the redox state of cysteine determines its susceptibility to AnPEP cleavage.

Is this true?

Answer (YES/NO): YES